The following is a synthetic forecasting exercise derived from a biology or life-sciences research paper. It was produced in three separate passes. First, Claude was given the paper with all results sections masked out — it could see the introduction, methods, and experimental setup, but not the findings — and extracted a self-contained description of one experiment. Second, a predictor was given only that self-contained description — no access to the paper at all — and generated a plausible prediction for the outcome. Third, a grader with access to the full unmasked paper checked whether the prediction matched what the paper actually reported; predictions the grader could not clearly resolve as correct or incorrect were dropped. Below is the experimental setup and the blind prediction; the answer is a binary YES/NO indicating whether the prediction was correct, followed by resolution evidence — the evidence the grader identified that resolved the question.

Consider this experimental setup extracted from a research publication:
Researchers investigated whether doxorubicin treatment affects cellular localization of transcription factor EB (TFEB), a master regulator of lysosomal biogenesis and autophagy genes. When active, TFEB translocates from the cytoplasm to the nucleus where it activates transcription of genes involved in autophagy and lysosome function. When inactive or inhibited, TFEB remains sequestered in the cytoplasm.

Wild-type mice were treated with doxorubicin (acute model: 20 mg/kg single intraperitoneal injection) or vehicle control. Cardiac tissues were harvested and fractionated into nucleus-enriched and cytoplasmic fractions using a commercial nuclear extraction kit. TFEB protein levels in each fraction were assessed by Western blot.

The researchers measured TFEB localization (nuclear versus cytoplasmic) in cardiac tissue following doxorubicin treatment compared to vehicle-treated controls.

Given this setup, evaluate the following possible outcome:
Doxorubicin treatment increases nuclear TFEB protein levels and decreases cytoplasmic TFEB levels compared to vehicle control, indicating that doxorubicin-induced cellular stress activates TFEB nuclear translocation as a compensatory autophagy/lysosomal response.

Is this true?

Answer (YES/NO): NO